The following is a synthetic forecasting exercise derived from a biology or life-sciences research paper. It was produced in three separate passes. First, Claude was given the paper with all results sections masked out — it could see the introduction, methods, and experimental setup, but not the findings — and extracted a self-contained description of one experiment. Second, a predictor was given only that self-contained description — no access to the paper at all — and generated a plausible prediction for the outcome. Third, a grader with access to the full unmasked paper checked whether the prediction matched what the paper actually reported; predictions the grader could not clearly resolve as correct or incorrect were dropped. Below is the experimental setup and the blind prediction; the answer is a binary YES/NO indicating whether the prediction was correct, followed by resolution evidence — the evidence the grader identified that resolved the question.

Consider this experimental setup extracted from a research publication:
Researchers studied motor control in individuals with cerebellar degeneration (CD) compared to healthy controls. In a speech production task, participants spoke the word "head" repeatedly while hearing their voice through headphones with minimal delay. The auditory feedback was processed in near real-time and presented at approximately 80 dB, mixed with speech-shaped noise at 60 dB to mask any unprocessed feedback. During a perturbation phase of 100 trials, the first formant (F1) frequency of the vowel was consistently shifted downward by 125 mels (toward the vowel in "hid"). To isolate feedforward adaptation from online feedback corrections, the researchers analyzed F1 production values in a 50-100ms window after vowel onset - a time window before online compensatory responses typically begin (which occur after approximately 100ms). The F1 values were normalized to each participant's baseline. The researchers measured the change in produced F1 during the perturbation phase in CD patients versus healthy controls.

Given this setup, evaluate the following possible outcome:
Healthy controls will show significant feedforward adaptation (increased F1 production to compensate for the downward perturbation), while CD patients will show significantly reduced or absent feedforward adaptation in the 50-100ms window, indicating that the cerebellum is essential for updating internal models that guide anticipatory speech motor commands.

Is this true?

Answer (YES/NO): YES